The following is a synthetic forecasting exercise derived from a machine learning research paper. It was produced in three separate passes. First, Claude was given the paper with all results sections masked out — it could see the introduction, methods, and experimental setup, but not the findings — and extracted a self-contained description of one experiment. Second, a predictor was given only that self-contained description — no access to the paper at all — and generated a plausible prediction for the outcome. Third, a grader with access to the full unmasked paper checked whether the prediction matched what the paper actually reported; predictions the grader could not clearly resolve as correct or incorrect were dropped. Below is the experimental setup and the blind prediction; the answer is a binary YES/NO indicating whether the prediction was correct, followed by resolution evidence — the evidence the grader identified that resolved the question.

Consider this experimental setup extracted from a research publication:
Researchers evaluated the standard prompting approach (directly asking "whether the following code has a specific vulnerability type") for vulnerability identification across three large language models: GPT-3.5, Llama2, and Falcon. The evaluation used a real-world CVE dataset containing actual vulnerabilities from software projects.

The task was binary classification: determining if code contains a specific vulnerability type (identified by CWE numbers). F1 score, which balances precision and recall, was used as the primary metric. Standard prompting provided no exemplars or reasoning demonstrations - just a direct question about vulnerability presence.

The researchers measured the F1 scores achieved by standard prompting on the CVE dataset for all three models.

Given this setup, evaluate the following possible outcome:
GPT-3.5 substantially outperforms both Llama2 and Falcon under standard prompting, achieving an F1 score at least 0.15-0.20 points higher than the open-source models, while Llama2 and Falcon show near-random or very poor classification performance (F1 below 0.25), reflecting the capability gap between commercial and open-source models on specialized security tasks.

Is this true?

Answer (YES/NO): NO